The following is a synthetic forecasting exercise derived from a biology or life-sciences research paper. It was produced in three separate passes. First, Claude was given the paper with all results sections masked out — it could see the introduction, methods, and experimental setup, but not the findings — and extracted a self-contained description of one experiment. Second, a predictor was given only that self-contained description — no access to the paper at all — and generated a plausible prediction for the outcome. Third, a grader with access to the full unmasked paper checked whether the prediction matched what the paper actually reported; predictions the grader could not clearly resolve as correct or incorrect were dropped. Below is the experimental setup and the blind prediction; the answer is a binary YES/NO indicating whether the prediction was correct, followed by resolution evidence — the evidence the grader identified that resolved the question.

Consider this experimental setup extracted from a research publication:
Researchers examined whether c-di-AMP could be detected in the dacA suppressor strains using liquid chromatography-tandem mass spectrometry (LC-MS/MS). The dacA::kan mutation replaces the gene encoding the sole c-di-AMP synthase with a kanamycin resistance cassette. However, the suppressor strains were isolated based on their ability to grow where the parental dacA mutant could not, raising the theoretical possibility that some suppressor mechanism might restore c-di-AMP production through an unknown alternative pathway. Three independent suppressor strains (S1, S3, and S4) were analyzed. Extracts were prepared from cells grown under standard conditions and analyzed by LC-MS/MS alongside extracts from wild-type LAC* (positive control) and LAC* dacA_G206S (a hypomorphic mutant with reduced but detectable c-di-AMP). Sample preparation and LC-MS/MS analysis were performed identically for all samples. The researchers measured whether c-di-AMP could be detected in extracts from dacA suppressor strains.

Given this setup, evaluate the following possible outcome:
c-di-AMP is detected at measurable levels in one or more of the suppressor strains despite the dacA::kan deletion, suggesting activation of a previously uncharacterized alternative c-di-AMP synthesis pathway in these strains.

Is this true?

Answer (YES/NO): NO